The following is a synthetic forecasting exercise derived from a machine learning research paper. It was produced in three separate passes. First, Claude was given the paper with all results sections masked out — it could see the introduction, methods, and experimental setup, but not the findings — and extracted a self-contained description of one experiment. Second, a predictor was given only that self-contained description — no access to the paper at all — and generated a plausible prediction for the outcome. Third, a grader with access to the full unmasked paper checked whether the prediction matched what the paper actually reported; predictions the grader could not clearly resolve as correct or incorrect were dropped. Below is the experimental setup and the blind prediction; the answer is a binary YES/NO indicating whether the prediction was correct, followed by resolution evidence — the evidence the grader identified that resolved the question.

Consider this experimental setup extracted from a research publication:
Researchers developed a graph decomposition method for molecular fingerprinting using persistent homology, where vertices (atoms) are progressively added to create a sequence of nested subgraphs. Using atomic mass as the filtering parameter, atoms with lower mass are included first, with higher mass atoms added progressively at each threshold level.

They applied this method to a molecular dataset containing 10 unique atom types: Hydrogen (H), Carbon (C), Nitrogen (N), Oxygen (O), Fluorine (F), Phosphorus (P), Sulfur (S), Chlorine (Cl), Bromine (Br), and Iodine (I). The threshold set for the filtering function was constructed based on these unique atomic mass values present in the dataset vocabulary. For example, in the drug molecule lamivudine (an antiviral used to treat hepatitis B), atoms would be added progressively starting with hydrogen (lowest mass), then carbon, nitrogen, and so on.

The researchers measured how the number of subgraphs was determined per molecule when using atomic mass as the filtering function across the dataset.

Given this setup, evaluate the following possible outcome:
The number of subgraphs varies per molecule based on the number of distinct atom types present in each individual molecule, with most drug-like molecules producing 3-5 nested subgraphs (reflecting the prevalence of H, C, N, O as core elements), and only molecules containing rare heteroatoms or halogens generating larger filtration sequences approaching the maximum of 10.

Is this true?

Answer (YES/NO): NO